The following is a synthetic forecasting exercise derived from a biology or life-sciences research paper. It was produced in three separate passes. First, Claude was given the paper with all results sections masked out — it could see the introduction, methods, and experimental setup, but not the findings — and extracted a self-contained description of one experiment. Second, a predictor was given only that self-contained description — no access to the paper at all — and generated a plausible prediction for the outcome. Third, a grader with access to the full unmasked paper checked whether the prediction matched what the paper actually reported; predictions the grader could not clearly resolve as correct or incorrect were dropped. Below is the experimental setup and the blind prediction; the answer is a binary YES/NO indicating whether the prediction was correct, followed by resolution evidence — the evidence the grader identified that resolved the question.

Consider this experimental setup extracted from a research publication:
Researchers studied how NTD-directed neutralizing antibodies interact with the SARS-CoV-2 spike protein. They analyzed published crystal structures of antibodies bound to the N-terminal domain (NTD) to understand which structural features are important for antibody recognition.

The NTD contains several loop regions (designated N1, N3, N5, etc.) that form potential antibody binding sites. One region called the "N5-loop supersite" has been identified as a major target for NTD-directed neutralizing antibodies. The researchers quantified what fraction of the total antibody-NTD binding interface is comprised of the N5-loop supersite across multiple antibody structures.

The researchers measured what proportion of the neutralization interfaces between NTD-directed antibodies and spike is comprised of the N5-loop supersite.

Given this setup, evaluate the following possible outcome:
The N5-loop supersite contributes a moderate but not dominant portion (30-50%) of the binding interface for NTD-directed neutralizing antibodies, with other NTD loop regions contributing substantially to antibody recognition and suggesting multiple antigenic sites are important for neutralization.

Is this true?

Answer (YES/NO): YES